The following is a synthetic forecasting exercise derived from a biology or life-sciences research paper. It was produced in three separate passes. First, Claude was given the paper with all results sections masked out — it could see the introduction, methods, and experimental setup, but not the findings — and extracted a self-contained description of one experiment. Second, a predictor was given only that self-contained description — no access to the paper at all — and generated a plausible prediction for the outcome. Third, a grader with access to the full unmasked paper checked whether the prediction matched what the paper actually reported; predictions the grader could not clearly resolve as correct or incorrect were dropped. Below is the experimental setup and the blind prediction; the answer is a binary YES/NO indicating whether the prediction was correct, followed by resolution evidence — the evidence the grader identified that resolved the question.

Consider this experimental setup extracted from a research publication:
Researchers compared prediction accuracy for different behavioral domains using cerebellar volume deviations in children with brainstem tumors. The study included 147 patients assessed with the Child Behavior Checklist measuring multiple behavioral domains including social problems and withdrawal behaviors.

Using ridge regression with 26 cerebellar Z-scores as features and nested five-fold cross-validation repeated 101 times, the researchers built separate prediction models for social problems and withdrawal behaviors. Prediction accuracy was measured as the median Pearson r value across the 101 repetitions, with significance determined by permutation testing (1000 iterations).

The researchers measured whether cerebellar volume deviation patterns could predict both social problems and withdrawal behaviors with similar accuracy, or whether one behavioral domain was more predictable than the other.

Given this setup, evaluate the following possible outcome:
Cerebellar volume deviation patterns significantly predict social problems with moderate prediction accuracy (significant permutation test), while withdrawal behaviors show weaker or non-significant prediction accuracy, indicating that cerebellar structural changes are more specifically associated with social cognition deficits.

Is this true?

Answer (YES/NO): NO